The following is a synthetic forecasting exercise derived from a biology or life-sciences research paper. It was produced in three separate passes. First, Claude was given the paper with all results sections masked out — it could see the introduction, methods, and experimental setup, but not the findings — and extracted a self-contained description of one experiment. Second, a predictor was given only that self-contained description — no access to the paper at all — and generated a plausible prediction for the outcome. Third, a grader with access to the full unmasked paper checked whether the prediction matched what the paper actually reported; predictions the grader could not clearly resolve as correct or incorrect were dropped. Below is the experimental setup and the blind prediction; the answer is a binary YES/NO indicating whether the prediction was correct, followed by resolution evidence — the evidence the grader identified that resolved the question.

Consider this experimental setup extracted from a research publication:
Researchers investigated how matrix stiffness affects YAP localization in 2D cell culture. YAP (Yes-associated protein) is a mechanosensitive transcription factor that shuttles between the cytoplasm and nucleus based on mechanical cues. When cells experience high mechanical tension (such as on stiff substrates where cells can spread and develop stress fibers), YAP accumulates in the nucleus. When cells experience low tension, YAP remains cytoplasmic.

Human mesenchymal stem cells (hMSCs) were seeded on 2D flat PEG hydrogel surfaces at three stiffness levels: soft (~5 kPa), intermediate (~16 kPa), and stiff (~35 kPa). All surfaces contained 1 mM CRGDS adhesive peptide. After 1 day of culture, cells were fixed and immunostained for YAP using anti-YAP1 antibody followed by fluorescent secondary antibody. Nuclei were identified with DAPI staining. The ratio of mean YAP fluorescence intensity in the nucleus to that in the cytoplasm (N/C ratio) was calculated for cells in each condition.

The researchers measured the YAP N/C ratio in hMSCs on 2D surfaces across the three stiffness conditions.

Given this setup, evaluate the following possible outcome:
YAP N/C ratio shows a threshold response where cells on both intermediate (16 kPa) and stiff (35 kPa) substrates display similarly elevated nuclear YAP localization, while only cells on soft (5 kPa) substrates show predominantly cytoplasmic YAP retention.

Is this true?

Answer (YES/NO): YES